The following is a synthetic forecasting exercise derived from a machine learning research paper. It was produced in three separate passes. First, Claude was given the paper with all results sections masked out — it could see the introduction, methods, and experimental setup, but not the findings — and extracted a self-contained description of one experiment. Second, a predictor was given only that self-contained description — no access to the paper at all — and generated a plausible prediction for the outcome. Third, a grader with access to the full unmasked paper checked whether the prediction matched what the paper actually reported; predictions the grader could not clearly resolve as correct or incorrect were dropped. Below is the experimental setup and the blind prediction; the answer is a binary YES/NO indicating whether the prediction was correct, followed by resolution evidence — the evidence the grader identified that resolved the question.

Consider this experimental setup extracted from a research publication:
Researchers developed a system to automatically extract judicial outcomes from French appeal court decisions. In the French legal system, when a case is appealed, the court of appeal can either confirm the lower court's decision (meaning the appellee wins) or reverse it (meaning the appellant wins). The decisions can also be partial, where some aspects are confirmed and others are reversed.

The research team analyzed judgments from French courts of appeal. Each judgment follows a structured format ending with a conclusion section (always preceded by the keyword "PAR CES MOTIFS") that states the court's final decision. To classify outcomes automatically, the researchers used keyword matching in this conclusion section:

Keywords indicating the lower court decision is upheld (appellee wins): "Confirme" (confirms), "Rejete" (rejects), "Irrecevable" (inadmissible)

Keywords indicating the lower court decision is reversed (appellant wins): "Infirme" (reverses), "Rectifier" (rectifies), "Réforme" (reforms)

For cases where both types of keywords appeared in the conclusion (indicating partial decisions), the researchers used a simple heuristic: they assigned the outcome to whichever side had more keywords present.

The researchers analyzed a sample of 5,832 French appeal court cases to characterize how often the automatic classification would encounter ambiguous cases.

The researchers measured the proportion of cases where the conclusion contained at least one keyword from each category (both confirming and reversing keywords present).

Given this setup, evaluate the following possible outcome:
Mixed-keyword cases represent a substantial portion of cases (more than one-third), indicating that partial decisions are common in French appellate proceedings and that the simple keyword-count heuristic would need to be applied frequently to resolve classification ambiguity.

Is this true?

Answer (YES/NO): NO